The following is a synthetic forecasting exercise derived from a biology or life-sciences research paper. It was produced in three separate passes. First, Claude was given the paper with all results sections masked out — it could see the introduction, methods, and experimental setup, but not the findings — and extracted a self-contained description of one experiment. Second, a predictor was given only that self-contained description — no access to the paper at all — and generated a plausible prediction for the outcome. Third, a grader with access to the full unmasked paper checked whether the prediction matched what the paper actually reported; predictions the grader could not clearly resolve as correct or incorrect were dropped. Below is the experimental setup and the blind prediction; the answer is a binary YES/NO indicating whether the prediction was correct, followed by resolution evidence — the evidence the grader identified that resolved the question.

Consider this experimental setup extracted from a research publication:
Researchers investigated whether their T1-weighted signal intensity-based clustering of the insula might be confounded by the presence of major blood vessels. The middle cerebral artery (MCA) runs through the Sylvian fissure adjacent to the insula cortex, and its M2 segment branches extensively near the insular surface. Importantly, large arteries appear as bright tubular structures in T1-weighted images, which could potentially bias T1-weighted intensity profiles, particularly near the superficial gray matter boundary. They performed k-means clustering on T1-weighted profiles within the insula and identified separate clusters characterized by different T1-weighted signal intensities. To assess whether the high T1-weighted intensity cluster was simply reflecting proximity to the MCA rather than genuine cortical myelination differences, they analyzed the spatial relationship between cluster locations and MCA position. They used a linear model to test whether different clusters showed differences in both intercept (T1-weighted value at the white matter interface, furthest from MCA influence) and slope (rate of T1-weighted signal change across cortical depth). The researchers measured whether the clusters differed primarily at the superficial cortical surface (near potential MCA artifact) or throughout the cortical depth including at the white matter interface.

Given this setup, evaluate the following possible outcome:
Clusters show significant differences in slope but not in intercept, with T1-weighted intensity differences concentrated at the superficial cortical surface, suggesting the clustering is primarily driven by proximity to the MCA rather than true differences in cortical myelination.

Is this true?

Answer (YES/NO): NO